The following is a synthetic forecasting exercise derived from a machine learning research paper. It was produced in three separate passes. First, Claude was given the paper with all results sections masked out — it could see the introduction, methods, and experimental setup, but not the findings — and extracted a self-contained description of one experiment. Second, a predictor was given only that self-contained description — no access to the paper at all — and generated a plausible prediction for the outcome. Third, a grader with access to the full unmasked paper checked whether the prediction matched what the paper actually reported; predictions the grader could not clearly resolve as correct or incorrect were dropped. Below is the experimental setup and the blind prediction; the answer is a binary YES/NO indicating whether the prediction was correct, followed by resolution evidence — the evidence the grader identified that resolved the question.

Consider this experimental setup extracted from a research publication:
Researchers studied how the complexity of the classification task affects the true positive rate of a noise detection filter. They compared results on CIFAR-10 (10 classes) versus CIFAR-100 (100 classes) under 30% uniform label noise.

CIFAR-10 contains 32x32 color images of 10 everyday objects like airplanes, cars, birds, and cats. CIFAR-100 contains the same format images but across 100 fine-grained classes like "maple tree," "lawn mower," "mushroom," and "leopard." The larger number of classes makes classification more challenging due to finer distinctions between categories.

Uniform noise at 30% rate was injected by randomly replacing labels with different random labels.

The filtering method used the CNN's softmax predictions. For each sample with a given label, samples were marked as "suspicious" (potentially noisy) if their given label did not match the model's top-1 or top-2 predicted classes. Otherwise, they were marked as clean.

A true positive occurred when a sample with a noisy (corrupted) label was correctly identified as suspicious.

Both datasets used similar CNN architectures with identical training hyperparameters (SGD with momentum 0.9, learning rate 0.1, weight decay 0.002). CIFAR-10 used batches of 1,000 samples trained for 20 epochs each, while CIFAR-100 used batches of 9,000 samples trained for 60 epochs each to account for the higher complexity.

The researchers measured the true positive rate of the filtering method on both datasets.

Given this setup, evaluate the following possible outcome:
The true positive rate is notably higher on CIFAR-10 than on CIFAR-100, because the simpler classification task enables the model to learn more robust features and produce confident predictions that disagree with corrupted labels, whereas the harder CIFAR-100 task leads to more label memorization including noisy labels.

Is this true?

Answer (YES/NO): YES